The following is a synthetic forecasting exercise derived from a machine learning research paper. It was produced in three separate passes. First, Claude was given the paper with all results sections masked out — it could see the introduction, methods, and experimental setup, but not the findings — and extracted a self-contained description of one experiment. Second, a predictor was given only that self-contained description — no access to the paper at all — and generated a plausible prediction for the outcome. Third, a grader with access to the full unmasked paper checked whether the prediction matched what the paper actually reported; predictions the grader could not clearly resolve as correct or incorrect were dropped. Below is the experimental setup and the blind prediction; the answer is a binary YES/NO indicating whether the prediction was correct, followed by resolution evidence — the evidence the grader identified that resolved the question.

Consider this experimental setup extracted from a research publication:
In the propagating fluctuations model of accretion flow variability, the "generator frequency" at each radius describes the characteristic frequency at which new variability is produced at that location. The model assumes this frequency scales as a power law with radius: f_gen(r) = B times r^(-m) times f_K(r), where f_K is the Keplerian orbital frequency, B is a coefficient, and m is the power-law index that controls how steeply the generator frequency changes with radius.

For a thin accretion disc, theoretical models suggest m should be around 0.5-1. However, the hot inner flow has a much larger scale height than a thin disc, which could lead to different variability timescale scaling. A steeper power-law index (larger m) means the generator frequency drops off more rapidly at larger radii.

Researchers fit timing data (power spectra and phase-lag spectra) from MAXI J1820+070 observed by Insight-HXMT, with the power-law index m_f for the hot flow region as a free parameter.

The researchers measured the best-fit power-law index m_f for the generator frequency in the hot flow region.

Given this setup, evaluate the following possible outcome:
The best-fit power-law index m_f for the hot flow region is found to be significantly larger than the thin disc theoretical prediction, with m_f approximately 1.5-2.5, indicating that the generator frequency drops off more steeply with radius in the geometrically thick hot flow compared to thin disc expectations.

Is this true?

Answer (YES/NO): NO